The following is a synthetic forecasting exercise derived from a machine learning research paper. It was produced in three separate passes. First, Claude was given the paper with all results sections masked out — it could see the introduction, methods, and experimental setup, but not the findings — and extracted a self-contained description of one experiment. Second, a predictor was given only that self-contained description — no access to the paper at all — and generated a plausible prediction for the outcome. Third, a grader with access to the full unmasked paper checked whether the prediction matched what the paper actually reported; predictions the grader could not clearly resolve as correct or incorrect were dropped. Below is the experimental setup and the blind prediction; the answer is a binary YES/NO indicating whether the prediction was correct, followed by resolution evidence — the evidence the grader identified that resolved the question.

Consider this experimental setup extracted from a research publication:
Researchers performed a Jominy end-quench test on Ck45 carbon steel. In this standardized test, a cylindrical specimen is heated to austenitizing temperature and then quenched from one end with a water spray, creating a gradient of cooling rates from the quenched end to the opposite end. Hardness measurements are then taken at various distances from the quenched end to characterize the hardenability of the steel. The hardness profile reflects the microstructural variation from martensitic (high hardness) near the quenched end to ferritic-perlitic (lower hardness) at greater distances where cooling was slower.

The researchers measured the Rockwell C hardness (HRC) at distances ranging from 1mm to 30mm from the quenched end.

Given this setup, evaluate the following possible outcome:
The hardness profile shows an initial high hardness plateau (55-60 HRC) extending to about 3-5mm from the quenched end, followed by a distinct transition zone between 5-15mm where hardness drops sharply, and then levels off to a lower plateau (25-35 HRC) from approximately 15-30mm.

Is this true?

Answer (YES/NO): NO